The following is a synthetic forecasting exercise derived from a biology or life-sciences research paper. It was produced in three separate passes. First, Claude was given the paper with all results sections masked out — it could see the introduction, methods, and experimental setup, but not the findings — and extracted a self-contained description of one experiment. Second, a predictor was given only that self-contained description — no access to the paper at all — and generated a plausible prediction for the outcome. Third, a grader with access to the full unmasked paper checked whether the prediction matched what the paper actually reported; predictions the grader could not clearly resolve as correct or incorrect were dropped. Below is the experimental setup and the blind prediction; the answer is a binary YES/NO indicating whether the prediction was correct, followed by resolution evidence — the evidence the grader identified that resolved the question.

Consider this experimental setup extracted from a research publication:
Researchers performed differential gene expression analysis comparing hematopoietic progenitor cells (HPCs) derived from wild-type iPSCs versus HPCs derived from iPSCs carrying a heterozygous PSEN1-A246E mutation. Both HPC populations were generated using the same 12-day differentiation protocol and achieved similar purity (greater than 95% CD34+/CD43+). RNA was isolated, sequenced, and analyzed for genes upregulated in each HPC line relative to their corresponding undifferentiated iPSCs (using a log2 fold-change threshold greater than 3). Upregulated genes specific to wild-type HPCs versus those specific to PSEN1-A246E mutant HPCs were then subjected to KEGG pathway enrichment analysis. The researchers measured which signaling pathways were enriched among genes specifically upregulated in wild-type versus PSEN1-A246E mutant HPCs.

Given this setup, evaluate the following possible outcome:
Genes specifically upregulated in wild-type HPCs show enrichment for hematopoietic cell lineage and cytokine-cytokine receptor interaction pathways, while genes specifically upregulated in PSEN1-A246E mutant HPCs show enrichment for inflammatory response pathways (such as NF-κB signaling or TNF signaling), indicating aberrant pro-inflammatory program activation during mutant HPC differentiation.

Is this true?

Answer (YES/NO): NO